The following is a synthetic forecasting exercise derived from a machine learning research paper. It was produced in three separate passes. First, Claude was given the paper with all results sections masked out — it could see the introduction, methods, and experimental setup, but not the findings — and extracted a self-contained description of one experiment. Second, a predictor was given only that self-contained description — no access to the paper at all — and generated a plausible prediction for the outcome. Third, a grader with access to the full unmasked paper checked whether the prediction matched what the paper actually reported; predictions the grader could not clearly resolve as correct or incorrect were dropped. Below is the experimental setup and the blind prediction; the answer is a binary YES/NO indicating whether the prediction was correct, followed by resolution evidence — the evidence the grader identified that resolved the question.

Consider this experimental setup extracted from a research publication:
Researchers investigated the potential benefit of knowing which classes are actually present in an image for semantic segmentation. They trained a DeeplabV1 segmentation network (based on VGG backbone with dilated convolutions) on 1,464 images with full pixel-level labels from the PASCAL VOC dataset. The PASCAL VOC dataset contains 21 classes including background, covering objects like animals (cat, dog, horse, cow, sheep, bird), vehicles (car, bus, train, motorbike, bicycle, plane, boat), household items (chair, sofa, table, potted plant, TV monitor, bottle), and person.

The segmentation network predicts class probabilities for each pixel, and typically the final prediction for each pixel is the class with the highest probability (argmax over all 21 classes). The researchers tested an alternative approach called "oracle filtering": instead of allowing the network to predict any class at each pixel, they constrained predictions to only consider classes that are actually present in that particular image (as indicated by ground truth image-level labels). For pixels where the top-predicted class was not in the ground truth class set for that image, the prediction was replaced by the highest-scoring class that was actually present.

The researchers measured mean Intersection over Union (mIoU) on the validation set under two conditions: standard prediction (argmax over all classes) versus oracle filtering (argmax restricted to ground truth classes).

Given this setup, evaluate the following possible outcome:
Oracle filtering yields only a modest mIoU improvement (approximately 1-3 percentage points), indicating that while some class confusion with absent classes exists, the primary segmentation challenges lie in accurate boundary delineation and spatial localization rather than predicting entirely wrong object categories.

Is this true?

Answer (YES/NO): NO